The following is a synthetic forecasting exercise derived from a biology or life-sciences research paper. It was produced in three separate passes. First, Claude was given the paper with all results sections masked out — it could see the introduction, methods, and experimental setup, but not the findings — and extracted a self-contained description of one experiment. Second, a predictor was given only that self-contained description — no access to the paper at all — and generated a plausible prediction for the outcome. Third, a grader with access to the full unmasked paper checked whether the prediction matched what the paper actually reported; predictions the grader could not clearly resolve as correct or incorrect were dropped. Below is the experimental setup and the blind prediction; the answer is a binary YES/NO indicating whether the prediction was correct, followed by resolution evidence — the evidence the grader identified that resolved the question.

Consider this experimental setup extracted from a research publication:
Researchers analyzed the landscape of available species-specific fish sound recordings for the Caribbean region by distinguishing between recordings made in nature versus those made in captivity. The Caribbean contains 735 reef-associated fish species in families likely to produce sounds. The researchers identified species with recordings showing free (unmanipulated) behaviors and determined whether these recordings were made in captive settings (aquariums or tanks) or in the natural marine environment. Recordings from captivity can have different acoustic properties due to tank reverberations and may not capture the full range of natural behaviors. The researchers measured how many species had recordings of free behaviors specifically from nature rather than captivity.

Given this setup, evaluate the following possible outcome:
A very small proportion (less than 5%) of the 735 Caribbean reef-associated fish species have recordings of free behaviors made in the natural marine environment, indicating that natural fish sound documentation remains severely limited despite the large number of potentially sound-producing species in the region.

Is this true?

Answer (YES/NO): YES